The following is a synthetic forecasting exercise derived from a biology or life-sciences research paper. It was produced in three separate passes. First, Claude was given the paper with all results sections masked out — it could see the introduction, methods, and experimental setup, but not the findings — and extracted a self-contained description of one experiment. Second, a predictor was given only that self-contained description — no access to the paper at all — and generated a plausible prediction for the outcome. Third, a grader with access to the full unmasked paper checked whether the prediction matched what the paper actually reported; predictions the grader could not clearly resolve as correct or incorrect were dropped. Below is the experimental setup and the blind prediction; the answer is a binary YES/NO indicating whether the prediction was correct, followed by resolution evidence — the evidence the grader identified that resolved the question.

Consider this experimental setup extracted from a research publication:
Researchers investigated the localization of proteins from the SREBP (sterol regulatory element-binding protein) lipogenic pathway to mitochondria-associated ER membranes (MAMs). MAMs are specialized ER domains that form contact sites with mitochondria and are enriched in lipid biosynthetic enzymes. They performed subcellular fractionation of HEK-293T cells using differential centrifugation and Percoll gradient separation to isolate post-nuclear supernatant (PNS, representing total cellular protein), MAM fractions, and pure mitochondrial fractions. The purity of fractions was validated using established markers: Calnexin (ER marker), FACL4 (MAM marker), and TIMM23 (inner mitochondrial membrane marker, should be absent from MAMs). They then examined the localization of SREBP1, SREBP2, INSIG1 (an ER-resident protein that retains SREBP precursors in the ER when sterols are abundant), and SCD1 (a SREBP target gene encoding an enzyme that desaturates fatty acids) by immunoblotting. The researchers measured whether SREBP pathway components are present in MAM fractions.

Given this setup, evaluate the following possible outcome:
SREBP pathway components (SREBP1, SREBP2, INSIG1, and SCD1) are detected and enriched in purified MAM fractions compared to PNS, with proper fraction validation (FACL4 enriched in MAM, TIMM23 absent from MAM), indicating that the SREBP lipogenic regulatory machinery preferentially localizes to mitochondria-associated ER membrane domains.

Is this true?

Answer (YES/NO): NO